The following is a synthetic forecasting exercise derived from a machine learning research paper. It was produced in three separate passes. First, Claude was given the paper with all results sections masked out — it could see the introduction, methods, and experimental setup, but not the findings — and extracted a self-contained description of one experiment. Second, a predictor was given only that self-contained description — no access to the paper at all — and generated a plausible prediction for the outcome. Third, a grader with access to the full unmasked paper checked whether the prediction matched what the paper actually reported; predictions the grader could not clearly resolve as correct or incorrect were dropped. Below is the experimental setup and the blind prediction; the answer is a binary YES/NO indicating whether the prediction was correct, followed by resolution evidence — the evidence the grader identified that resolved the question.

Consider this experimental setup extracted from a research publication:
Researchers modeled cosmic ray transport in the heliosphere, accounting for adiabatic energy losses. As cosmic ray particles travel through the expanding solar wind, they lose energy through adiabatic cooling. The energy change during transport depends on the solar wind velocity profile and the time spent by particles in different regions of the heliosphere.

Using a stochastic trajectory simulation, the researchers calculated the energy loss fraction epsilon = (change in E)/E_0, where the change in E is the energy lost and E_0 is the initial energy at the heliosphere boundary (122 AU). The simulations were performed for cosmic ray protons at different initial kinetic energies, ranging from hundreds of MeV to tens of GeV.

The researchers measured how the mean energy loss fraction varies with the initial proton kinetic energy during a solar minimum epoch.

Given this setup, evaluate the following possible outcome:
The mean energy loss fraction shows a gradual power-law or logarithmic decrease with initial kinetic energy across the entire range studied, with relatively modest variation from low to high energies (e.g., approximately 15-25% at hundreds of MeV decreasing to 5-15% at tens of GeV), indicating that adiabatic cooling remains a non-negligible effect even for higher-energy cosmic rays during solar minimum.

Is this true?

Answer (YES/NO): NO